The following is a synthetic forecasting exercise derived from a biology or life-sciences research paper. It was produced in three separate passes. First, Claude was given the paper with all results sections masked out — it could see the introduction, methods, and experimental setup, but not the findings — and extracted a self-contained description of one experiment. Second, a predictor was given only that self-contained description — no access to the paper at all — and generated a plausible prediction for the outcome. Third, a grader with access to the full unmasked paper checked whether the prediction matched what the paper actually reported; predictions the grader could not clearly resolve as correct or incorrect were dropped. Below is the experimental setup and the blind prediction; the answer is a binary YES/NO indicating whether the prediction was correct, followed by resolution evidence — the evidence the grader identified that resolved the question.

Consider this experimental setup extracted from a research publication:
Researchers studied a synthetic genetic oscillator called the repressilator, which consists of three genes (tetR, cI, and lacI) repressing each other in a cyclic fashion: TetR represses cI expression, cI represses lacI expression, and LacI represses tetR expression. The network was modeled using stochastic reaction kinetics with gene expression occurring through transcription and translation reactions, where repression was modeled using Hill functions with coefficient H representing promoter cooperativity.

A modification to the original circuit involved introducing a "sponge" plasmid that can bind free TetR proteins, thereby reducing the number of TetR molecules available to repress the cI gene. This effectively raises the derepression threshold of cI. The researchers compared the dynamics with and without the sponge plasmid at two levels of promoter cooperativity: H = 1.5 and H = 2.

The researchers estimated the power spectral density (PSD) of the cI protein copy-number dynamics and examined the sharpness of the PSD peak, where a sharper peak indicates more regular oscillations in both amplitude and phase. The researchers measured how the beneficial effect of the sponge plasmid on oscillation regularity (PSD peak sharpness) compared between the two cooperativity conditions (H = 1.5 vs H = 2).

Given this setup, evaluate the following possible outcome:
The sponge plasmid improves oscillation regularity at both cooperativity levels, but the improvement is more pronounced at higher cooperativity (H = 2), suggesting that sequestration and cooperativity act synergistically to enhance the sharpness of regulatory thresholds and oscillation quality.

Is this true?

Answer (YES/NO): NO